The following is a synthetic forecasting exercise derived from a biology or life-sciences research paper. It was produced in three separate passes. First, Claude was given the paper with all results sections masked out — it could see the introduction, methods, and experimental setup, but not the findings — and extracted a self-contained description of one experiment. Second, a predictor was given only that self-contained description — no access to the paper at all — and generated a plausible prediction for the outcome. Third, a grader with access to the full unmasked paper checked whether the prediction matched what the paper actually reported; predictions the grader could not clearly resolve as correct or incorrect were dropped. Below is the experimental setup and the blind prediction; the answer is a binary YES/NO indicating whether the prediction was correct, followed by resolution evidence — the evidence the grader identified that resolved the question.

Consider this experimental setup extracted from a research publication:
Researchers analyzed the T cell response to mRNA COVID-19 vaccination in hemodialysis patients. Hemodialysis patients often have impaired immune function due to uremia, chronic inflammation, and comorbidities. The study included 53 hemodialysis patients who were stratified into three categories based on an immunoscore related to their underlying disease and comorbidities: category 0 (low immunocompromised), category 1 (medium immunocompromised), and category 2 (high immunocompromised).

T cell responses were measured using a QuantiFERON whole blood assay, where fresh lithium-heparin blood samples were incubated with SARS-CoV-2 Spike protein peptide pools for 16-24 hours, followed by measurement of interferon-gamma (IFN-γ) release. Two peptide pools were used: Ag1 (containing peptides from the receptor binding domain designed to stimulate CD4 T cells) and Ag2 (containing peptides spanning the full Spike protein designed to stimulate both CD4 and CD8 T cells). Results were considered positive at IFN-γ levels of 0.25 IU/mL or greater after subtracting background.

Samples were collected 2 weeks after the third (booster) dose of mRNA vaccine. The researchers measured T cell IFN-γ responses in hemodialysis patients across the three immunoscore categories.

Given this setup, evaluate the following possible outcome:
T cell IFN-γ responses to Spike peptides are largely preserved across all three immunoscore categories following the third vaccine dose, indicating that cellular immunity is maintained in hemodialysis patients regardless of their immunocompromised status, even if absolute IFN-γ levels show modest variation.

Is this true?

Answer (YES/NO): NO